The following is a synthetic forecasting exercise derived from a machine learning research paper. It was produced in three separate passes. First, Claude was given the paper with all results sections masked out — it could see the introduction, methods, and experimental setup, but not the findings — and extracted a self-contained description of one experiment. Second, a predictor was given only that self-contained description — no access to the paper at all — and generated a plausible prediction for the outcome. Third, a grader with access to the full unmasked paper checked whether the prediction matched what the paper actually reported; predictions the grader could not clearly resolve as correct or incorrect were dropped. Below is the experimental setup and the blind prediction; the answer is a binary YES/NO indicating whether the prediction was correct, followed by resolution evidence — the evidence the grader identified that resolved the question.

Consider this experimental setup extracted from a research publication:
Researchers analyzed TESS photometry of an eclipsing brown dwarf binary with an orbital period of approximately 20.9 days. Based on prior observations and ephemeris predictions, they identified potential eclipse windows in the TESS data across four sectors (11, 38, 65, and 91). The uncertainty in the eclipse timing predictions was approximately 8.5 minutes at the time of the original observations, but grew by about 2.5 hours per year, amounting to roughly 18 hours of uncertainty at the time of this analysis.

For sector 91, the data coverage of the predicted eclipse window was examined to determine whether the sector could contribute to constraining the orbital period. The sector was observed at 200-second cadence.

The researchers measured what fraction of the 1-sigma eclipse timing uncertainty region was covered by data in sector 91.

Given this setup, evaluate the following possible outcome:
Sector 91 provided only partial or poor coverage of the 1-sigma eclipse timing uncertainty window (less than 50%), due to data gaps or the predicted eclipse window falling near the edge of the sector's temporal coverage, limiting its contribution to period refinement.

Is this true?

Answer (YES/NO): YES